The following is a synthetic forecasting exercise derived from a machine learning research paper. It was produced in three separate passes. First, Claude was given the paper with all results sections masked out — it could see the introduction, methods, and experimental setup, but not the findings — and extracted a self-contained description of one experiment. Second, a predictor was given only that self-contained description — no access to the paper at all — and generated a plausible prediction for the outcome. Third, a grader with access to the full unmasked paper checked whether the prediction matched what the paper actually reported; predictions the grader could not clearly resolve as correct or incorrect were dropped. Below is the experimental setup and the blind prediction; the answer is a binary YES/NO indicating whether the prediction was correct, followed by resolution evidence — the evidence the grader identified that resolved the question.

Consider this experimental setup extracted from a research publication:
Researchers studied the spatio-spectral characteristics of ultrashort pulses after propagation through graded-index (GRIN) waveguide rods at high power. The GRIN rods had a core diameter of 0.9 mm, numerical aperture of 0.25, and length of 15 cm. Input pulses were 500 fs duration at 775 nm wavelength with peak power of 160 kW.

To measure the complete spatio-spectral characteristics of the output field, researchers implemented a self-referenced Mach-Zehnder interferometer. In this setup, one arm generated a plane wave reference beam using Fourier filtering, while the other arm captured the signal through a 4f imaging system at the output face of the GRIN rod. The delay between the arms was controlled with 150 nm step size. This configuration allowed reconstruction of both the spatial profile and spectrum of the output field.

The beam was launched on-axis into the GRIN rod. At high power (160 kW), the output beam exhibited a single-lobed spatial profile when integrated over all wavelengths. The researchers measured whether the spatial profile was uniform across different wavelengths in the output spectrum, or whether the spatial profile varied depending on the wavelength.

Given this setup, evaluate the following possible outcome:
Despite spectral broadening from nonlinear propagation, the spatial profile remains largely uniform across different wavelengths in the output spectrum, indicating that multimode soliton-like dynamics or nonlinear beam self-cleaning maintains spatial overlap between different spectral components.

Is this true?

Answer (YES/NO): NO